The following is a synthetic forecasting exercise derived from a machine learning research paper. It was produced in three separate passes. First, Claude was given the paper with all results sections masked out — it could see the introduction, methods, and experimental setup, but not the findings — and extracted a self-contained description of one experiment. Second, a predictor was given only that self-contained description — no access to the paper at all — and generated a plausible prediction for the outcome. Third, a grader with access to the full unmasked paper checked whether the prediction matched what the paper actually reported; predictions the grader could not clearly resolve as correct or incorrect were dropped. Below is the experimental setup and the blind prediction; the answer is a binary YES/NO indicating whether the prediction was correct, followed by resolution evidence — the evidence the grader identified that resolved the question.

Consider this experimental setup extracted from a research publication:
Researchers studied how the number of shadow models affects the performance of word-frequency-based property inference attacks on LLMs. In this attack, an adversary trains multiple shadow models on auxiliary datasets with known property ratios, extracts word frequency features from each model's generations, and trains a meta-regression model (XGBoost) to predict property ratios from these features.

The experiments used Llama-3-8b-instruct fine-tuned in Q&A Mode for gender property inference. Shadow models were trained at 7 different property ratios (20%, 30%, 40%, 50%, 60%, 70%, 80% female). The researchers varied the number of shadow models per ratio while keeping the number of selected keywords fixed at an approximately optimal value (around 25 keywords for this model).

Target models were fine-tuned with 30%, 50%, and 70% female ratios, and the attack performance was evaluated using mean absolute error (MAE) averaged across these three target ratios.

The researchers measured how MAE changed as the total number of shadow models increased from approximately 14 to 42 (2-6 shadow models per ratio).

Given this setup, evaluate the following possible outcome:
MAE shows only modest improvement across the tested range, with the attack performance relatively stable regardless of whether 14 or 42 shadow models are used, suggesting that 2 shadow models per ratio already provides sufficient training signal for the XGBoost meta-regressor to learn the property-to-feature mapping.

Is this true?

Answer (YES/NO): NO